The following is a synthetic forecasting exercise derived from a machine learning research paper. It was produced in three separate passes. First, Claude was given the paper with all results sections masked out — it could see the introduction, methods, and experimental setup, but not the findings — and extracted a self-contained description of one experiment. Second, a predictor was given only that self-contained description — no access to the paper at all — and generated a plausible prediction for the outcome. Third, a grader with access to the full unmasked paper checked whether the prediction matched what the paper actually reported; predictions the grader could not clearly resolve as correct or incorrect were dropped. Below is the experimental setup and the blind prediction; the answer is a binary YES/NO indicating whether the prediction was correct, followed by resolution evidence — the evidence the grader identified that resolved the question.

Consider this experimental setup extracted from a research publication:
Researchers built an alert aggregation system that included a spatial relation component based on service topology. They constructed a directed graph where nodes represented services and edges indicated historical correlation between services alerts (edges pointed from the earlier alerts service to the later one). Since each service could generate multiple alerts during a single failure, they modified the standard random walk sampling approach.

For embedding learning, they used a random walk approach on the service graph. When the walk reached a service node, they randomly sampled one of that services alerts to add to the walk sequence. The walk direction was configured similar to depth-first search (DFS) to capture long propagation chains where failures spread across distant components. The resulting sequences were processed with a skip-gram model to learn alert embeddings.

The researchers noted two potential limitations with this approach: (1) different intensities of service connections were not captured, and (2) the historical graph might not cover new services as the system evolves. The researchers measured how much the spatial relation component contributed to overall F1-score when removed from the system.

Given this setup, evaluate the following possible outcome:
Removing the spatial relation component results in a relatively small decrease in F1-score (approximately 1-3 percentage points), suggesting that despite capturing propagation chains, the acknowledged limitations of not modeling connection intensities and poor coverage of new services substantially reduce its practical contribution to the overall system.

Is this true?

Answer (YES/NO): NO